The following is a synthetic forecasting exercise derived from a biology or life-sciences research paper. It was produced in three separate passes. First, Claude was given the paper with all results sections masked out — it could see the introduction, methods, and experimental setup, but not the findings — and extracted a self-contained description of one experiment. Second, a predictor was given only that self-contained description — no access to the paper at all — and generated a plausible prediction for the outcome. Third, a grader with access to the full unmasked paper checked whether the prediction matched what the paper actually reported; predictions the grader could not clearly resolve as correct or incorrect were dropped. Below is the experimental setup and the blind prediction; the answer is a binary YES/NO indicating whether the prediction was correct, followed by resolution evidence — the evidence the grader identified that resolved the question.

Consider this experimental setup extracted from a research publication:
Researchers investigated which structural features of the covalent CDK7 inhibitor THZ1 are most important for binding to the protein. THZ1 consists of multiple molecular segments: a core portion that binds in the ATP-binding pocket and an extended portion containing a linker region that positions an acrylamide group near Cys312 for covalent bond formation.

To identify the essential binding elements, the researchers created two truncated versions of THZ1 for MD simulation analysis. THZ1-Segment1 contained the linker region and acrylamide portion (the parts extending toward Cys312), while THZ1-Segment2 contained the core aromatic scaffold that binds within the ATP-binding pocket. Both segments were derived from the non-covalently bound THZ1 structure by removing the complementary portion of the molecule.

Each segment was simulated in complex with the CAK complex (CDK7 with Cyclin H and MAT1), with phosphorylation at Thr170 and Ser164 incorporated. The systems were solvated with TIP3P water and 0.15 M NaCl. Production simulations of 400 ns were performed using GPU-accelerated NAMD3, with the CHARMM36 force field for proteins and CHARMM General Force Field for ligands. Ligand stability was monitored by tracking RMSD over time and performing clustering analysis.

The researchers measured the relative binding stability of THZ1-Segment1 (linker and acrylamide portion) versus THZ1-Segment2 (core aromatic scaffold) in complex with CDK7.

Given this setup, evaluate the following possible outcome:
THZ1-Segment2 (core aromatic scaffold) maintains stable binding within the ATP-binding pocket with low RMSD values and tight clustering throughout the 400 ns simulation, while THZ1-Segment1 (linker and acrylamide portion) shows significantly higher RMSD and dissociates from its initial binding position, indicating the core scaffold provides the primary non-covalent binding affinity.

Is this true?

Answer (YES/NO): NO